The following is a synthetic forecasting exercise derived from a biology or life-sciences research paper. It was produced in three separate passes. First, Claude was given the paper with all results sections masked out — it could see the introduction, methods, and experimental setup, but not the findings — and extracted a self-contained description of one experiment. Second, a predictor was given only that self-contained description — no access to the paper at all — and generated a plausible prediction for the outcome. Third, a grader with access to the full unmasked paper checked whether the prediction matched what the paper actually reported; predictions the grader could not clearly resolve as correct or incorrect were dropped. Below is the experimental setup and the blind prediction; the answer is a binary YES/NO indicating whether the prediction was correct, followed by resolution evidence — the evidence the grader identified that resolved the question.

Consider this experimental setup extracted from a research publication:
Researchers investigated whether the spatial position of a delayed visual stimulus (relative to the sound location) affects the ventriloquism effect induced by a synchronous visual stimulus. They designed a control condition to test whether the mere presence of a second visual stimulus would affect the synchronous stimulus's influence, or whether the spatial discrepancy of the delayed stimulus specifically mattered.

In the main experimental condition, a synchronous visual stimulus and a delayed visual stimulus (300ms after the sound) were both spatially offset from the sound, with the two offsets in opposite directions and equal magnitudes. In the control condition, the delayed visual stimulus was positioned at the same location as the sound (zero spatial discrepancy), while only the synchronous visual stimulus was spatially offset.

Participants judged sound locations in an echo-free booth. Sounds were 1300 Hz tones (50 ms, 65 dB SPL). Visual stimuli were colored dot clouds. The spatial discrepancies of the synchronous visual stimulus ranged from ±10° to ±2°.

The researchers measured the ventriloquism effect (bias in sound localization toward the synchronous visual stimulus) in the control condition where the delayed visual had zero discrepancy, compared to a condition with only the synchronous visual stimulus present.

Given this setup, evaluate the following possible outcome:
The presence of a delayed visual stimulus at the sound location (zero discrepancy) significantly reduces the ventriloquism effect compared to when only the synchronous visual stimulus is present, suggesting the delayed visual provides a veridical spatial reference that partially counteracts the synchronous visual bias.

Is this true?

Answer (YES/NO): NO